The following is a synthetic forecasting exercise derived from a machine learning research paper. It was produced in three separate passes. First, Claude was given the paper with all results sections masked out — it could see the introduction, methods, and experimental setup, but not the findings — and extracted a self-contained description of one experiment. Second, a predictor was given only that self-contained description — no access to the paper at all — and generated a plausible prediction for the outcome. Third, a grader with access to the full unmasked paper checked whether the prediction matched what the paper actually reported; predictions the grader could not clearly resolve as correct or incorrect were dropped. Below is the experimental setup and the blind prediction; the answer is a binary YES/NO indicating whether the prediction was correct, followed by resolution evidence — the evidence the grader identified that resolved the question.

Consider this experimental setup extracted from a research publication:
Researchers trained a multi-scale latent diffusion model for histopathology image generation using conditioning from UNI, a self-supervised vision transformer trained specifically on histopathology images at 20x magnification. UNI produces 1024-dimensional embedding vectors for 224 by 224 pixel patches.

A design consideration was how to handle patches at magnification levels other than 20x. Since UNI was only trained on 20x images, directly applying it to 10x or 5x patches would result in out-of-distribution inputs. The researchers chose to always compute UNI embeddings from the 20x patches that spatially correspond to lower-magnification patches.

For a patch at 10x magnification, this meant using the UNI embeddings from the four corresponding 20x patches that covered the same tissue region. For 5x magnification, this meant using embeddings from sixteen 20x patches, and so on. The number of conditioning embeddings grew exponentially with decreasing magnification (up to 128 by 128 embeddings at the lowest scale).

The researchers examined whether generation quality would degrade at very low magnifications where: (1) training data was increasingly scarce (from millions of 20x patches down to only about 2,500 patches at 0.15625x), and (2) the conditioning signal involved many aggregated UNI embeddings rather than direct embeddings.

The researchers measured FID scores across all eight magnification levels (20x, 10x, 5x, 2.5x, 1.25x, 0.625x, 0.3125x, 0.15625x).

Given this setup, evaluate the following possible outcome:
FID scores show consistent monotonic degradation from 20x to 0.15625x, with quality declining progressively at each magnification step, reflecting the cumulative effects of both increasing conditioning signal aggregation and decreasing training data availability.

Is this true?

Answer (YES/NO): NO